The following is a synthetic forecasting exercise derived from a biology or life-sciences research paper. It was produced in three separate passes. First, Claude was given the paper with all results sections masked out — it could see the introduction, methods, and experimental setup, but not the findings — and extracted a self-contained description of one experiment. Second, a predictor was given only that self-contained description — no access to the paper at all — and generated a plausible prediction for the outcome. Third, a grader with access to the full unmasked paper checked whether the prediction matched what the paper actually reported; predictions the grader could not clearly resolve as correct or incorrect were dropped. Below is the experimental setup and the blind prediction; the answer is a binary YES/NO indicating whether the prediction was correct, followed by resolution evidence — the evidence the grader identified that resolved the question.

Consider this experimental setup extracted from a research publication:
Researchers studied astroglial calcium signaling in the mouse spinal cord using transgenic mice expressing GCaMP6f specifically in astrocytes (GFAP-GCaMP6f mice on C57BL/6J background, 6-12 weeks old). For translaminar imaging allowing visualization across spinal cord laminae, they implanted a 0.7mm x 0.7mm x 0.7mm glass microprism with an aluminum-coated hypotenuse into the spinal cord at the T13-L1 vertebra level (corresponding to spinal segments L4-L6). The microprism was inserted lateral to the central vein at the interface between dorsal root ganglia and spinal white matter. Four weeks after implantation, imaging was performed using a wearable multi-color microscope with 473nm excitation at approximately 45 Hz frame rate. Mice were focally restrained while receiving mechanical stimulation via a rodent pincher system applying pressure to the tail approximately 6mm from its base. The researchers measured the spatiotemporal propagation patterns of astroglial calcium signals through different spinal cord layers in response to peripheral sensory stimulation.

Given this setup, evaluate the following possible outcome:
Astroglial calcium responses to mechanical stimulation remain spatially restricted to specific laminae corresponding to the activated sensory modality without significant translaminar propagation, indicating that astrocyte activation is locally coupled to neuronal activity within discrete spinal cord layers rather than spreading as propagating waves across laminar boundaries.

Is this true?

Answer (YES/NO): NO